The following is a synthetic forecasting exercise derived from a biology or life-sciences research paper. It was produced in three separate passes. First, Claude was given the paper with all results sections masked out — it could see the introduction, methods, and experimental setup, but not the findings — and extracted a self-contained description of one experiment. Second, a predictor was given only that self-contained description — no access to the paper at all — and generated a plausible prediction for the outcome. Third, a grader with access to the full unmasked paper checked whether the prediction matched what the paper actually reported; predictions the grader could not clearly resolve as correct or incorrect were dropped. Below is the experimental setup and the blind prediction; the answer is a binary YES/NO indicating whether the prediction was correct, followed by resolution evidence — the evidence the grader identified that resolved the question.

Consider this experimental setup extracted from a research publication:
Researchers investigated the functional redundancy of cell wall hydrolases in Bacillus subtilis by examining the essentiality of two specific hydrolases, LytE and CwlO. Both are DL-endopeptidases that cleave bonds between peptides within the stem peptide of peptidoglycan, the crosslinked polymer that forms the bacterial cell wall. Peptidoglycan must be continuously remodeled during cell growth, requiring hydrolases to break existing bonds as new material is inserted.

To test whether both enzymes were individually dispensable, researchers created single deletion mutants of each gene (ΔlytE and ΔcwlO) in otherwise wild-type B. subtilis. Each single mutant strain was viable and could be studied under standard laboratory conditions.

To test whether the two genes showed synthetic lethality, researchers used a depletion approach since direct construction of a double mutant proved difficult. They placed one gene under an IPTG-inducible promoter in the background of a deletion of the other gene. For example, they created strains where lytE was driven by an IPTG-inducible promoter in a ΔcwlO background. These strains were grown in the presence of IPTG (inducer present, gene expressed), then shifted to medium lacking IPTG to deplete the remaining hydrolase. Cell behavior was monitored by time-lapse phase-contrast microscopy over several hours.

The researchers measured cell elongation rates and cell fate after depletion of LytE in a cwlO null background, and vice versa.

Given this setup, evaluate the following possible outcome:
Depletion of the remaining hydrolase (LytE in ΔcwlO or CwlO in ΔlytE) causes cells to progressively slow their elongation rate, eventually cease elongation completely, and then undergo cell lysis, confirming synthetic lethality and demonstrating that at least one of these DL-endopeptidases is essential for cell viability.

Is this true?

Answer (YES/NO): YES